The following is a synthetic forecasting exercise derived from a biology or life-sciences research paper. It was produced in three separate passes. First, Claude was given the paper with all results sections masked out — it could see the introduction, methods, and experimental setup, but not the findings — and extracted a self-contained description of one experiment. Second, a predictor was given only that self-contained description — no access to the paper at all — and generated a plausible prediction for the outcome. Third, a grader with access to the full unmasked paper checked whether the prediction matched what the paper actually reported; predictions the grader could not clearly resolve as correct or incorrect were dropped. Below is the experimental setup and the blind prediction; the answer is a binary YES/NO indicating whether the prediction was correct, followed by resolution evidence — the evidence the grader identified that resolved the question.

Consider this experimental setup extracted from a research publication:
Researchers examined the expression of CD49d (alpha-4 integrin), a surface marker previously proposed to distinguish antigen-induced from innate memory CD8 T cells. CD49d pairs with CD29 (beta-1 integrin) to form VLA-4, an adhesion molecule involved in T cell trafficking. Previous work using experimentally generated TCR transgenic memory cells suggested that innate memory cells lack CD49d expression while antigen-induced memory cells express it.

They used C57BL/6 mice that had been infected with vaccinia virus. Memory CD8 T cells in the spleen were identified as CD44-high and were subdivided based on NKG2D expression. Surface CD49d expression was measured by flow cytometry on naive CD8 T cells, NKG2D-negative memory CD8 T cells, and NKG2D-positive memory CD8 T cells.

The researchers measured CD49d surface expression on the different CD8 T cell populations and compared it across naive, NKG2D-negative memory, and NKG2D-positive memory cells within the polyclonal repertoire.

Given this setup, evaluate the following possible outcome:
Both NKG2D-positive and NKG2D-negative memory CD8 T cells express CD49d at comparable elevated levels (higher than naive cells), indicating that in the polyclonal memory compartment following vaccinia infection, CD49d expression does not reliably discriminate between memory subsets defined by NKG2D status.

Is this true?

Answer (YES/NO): NO